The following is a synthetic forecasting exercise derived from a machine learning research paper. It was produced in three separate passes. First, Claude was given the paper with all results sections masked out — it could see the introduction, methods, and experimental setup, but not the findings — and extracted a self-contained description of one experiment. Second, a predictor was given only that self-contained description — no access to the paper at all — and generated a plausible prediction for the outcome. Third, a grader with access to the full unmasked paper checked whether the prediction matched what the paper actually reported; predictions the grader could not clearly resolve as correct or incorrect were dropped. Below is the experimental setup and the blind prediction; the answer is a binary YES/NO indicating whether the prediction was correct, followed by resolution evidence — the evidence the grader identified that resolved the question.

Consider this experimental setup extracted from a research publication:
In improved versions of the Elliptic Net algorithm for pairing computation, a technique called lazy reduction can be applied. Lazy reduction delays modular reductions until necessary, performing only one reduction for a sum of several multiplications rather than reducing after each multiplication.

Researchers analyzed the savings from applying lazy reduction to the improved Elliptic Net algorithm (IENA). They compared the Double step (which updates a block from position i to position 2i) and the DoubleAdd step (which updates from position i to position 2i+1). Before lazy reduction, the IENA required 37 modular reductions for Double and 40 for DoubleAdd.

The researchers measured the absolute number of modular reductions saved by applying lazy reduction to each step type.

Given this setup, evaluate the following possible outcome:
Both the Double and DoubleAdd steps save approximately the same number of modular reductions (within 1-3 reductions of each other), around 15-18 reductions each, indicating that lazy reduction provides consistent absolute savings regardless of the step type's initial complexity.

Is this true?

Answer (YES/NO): NO